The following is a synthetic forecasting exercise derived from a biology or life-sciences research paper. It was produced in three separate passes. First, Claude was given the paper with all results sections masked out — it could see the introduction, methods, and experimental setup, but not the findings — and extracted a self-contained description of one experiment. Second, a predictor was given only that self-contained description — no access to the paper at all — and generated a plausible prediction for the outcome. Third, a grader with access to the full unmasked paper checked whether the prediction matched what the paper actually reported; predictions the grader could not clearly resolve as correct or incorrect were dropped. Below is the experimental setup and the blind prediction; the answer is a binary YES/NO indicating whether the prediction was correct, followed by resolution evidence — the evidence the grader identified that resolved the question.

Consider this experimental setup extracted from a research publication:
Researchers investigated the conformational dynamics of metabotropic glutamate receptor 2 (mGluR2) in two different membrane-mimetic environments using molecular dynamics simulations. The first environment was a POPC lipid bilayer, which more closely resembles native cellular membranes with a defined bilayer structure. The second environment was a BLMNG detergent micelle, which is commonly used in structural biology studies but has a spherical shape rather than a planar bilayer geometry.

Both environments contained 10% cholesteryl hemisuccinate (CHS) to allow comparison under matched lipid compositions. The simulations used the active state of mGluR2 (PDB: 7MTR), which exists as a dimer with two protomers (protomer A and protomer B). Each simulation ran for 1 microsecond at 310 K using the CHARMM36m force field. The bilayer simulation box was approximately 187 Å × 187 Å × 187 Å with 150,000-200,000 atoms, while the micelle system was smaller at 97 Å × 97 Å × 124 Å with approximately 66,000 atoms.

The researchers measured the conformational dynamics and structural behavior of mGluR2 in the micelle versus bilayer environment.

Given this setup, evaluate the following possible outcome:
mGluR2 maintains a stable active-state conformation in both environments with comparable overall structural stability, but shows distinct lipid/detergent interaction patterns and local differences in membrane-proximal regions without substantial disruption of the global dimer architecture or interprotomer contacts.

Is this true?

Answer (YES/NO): NO